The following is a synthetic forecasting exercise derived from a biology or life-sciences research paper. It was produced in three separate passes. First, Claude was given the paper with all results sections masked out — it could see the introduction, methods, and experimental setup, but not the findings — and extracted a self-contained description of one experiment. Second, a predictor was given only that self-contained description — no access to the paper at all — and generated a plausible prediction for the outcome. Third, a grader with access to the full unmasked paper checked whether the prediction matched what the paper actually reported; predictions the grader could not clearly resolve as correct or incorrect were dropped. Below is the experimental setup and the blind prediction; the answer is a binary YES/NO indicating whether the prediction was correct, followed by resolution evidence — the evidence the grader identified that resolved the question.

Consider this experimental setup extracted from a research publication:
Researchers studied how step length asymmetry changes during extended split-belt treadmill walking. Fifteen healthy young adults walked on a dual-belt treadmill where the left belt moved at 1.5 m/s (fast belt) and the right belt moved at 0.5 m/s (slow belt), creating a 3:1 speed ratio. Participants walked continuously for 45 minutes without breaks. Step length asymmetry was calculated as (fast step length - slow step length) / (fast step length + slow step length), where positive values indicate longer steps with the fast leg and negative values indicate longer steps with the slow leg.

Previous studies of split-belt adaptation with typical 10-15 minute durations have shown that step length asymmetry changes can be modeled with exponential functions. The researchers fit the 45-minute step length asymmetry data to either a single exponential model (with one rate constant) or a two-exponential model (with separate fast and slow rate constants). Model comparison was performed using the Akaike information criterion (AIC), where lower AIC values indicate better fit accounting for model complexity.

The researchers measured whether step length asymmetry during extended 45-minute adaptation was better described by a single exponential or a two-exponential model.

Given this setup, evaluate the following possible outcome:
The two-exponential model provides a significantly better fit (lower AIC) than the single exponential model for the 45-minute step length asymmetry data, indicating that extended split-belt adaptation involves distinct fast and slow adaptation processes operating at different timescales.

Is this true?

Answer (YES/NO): YES